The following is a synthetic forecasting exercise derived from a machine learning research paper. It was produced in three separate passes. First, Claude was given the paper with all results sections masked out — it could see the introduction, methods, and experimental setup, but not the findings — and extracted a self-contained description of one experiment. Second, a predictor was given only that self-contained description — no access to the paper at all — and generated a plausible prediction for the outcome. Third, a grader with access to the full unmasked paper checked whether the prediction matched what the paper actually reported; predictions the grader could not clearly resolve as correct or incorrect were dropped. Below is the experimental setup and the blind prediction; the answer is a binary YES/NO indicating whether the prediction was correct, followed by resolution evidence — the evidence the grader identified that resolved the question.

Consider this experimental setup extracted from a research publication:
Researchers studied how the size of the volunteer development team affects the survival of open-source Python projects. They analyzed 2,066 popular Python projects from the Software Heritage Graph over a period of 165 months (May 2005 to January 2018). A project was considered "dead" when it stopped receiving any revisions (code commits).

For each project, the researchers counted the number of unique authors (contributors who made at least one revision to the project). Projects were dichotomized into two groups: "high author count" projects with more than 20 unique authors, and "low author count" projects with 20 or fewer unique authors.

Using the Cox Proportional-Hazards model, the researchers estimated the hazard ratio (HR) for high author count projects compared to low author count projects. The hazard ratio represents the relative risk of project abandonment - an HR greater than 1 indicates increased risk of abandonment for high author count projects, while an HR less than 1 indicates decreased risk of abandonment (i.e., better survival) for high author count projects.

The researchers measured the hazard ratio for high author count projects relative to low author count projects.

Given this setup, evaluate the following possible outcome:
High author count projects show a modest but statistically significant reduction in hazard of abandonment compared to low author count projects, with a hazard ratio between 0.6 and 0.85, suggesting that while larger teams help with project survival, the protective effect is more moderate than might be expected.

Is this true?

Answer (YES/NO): NO